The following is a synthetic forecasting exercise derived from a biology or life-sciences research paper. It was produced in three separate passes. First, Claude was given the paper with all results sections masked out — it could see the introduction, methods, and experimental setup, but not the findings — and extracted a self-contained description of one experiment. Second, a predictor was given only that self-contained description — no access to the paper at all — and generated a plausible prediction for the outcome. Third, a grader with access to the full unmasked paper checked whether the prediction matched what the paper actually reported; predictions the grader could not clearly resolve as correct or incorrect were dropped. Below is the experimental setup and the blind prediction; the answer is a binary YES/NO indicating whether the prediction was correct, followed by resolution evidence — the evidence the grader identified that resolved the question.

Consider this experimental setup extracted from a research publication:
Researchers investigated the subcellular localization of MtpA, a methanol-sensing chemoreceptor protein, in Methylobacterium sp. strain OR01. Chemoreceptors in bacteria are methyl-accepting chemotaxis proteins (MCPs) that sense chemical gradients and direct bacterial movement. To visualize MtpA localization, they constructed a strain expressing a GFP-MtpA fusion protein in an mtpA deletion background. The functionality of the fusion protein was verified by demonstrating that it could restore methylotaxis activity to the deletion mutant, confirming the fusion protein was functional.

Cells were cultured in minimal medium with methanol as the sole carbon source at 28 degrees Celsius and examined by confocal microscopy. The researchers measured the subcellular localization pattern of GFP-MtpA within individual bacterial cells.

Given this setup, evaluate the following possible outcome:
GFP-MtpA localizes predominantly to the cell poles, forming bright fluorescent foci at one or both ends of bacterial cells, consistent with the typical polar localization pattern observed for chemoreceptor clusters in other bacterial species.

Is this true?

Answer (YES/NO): YES